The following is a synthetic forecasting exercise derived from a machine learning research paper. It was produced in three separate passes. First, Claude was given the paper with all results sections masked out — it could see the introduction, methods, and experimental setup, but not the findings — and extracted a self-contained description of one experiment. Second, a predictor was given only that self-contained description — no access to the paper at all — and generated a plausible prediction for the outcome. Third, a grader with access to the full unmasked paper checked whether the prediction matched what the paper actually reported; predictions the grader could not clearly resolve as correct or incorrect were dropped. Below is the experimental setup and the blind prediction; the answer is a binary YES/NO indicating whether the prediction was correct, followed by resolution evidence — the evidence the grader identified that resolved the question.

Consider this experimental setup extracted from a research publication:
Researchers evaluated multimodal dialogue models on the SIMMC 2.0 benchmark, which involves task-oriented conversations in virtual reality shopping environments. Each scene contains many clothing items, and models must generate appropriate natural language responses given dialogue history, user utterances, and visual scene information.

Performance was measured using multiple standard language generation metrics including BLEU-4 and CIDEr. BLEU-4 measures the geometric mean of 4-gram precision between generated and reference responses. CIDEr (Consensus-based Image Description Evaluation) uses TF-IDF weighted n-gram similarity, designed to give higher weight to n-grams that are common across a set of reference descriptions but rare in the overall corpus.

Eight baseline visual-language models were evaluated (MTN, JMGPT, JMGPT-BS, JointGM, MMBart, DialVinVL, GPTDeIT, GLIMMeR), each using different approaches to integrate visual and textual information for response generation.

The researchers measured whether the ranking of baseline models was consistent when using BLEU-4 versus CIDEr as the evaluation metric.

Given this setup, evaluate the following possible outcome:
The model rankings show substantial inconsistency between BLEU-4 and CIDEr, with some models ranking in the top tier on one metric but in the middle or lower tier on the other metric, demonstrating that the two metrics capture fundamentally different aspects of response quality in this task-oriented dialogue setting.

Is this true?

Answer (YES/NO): NO